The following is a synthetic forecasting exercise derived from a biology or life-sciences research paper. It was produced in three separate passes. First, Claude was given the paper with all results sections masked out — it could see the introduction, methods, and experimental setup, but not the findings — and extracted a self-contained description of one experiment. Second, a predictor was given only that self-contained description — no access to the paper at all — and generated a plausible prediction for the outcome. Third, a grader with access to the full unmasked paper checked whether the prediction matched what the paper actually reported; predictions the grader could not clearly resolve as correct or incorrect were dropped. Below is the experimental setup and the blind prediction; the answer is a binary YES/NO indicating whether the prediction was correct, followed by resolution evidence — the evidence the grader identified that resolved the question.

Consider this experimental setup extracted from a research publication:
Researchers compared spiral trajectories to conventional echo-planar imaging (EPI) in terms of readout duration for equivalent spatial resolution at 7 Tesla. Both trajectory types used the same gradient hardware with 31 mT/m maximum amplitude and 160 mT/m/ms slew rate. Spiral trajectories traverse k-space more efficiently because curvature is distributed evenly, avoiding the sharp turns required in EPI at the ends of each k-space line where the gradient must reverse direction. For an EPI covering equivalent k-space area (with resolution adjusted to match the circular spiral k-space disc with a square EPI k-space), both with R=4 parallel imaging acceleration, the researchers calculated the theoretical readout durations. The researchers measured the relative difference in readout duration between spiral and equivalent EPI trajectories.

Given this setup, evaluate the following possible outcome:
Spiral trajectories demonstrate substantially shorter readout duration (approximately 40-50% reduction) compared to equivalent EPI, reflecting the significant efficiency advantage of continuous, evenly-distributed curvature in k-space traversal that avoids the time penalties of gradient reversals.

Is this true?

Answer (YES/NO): NO